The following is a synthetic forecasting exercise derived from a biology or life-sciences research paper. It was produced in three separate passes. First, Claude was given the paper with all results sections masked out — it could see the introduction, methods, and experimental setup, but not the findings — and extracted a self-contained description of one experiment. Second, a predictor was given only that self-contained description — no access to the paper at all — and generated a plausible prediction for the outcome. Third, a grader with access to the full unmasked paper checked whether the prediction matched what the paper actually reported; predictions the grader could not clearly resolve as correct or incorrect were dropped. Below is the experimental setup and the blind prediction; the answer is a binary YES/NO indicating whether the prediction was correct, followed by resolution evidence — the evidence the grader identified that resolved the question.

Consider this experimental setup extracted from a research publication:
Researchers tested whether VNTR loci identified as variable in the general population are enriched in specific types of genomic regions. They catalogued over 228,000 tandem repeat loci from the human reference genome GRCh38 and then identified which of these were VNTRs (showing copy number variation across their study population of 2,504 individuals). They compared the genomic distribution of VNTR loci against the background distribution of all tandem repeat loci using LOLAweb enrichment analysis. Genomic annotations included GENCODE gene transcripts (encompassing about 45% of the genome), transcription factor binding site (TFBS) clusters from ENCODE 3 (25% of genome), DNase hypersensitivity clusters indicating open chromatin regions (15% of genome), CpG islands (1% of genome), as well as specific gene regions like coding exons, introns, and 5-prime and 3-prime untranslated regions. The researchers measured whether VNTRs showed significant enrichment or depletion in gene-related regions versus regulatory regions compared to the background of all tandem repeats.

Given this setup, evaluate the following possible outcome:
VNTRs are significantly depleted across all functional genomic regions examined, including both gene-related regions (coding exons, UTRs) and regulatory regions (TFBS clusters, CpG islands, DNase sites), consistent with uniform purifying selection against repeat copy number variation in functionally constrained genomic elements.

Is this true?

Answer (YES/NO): NO